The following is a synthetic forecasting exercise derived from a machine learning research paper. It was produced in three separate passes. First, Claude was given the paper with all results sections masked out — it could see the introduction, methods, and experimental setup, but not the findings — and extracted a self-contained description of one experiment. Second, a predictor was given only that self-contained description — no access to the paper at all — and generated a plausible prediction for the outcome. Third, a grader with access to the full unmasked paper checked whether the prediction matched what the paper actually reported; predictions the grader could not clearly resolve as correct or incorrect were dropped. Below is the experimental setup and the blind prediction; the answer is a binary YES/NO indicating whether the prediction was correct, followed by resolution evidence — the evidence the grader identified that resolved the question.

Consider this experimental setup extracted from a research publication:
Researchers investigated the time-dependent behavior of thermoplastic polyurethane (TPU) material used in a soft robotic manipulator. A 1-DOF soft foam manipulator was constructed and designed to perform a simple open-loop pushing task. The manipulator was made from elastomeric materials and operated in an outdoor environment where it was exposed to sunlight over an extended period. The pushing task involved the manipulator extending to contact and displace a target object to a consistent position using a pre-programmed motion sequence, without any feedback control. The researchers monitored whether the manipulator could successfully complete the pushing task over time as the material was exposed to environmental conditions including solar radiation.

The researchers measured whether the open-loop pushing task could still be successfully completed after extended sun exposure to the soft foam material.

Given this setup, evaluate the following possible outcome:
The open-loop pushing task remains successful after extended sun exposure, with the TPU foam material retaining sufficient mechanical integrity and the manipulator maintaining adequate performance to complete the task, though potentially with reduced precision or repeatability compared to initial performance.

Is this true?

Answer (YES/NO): NO